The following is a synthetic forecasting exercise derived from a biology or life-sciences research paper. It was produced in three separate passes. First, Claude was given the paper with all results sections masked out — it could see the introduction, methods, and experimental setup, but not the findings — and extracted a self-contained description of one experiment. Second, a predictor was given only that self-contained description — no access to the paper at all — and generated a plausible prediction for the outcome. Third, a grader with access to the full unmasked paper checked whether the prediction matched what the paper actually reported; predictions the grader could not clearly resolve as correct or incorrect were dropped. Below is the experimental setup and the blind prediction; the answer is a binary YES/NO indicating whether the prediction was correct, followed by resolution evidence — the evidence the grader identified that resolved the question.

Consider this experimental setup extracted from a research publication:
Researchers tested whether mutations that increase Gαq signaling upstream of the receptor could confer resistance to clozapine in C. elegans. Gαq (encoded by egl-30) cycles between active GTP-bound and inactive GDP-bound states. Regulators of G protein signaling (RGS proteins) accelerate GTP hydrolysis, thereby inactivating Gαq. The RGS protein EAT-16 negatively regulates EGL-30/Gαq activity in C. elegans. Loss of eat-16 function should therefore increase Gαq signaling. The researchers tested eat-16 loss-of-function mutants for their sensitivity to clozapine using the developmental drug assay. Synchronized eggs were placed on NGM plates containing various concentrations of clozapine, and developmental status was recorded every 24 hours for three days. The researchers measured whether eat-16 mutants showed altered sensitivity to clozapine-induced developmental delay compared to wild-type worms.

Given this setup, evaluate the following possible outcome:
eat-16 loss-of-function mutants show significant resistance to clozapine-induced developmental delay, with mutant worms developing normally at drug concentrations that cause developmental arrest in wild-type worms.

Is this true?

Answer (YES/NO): NO